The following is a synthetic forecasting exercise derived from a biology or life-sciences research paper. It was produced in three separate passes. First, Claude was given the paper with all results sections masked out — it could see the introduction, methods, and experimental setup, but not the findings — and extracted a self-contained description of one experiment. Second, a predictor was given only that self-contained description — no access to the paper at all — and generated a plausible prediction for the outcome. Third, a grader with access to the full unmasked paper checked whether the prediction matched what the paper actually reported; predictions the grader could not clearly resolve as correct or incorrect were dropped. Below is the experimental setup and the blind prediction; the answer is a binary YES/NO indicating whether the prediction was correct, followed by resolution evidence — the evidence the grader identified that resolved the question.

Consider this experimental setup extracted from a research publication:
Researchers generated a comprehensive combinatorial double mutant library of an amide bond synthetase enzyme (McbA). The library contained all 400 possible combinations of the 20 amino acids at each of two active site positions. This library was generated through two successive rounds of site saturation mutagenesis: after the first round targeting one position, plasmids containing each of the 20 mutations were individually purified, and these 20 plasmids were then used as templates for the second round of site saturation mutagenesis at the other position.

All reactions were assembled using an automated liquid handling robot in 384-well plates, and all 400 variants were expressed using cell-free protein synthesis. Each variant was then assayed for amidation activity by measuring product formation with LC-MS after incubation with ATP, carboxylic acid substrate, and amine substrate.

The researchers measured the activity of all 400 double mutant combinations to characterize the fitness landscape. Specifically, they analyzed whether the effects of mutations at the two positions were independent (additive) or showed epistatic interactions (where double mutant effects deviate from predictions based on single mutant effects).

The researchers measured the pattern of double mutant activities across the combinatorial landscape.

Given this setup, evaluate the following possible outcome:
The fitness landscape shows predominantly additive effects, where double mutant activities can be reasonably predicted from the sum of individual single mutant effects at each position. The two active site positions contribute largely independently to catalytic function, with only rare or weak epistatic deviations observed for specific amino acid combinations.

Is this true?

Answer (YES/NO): YES